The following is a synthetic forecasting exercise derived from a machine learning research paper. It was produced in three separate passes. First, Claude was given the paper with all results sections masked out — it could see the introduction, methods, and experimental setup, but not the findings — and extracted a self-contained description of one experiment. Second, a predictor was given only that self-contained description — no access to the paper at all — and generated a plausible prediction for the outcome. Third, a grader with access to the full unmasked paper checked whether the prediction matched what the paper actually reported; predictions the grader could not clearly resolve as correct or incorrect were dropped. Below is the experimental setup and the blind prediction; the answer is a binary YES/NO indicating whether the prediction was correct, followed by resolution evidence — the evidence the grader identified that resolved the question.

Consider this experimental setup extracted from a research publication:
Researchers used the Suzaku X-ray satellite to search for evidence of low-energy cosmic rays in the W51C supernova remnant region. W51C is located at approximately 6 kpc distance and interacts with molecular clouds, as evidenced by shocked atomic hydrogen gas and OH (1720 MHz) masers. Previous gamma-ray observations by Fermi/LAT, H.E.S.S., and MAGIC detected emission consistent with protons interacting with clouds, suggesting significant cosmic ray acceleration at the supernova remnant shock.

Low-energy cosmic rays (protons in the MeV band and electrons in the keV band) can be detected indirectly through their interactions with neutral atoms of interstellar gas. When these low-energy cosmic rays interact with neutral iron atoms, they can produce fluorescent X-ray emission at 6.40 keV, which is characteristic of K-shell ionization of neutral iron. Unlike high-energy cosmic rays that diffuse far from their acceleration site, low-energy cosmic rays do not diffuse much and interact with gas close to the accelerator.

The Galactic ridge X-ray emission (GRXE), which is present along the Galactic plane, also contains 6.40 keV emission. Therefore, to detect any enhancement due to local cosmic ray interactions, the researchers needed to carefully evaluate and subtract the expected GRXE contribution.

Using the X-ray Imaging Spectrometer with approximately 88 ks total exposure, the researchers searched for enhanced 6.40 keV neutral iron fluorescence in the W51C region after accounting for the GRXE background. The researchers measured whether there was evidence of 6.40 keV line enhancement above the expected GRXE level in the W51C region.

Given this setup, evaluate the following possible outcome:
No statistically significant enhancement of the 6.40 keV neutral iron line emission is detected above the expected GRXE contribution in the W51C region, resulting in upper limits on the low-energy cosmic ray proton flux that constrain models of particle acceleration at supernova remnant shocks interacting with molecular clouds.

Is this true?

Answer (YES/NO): NO